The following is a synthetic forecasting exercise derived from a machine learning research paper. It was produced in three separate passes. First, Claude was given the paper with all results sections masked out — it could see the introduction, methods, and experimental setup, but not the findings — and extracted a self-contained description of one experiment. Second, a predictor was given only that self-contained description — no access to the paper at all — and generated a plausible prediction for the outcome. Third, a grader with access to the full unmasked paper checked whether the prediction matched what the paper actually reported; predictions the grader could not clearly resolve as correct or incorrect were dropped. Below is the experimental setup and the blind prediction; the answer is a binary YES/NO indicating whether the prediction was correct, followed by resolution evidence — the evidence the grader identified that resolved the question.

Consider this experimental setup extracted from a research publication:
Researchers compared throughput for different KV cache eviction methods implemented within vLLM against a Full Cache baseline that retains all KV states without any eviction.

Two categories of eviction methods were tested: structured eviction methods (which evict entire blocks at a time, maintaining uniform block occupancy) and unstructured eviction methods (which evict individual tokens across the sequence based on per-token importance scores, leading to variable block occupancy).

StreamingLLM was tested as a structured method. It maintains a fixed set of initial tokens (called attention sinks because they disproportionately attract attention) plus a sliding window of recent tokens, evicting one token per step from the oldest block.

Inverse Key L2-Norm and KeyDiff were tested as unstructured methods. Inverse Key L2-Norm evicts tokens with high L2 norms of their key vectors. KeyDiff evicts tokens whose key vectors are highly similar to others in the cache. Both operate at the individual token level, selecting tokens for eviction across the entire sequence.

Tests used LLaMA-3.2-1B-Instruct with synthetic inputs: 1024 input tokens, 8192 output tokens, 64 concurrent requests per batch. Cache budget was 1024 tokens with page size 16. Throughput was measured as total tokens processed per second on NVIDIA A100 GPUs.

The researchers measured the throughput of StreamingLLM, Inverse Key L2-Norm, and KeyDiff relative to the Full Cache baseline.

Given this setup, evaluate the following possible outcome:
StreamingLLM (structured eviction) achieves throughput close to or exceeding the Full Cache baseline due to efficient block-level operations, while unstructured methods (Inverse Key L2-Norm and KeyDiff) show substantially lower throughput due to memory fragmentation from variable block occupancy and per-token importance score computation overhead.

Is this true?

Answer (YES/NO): NO